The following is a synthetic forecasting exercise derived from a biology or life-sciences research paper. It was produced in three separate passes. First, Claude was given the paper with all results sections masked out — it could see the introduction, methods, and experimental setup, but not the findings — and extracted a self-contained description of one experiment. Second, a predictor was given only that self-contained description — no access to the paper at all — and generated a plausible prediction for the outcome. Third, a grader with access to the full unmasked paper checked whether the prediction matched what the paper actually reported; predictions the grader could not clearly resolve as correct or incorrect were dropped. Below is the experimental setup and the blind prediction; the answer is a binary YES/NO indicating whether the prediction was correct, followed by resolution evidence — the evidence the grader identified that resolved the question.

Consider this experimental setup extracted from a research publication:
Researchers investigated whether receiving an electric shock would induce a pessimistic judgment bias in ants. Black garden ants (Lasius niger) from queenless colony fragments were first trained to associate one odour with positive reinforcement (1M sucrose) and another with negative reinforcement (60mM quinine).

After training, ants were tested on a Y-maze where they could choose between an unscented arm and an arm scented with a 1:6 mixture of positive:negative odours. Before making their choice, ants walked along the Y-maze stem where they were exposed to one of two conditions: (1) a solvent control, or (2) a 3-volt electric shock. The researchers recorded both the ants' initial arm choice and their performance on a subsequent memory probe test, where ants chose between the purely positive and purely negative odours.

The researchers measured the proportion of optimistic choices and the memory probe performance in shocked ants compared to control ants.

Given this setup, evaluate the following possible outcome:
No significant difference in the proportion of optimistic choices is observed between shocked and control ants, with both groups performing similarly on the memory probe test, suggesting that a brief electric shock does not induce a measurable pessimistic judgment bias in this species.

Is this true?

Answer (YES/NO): NO